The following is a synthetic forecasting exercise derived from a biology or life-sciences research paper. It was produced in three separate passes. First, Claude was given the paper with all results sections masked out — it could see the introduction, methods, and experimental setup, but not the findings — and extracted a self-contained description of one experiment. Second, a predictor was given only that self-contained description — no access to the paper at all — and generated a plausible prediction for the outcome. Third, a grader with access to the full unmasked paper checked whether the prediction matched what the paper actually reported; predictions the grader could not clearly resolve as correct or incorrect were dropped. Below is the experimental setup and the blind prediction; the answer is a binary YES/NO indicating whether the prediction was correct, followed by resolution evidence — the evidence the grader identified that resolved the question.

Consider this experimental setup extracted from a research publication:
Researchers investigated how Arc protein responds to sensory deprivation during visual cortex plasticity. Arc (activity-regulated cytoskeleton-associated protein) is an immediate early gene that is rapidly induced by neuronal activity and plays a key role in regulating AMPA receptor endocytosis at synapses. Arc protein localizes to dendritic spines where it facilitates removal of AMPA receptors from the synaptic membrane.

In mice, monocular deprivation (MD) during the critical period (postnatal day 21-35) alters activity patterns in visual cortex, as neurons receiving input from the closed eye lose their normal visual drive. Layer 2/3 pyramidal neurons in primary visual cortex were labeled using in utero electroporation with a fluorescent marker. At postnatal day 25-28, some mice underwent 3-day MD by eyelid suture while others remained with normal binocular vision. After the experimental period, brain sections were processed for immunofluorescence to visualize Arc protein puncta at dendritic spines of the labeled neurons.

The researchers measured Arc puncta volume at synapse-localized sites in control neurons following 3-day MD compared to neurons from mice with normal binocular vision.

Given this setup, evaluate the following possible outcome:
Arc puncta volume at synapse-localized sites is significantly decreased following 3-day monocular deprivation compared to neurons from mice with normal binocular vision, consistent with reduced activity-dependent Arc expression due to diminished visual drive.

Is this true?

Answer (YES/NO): NO